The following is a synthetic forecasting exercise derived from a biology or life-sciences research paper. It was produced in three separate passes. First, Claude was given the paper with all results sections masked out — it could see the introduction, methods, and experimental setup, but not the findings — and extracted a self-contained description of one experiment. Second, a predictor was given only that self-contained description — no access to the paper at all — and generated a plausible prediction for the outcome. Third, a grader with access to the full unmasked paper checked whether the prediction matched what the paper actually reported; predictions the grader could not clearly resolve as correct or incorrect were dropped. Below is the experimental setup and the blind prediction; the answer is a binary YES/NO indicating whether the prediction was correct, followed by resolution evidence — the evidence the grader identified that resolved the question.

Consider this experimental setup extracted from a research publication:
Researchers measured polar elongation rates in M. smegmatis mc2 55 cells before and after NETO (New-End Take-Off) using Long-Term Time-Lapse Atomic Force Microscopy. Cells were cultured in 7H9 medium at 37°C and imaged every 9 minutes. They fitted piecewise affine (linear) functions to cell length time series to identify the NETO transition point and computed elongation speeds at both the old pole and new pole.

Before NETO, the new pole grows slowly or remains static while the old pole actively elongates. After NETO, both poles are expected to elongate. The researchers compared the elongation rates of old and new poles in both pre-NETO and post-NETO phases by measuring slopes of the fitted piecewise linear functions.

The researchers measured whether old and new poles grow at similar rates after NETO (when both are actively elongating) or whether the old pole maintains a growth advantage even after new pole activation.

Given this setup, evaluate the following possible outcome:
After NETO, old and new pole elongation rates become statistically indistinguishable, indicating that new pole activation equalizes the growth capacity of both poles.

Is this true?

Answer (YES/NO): YES